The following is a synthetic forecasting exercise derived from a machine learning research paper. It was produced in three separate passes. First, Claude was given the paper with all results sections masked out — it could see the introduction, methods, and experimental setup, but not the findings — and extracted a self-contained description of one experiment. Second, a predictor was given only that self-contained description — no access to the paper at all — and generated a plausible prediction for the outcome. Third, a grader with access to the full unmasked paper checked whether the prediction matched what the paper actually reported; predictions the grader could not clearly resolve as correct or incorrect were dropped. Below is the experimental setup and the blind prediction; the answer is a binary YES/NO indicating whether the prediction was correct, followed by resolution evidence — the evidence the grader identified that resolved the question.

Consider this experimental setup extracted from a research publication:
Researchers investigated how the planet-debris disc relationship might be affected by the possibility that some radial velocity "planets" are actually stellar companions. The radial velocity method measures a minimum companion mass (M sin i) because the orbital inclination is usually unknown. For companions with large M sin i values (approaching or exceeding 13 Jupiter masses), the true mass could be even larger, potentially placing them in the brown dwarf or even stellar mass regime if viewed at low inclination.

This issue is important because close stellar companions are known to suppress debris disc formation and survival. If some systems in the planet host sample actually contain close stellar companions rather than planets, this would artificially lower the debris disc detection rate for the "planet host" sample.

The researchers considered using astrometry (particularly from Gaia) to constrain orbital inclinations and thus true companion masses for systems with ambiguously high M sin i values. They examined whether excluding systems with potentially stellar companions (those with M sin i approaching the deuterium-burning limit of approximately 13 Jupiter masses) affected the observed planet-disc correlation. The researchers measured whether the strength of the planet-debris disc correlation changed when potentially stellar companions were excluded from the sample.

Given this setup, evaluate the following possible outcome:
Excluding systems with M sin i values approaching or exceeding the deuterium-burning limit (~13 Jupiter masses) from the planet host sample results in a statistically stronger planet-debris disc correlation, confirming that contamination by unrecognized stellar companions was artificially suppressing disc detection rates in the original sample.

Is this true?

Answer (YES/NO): NO